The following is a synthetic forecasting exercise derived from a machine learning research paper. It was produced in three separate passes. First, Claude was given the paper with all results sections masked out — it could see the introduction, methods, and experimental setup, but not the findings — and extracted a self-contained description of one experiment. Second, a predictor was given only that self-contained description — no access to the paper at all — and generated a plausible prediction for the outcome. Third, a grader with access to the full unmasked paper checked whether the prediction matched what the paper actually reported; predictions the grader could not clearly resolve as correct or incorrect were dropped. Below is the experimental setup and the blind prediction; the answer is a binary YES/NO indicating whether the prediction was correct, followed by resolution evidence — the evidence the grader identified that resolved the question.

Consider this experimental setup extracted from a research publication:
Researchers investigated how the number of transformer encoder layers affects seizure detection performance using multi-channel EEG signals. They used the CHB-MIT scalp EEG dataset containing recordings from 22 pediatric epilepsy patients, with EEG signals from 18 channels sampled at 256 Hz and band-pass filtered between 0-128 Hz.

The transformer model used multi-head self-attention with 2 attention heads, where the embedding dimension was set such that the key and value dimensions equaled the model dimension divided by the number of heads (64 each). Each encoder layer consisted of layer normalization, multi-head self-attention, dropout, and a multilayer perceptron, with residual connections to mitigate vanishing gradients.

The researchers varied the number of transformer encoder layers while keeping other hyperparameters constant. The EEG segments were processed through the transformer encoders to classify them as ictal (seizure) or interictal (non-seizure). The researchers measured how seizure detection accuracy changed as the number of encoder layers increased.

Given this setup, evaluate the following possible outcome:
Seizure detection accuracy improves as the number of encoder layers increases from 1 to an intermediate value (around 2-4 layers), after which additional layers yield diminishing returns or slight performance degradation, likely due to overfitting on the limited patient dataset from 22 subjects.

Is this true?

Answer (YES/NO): NO